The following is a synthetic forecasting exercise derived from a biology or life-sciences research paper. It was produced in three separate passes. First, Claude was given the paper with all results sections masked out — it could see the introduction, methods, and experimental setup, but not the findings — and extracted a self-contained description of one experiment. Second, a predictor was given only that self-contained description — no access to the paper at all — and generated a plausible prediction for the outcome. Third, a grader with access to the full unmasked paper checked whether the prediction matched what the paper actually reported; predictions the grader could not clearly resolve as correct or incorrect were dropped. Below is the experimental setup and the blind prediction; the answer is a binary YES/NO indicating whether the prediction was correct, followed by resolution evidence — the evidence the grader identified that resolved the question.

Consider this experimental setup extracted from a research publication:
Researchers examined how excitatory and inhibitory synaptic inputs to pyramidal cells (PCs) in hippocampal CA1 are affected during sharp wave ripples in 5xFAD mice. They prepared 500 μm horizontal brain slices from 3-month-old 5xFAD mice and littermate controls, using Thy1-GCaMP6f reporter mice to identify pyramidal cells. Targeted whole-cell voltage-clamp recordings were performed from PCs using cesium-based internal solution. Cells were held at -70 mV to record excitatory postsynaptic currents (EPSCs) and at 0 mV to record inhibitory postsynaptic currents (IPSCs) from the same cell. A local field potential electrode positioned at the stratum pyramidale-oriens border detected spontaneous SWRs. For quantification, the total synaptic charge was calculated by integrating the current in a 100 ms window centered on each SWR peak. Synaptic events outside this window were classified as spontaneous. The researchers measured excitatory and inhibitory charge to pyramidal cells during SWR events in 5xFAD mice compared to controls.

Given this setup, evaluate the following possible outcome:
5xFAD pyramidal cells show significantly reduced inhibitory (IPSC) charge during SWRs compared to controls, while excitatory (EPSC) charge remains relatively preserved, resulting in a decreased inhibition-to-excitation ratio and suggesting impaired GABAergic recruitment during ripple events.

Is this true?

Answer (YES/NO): NO